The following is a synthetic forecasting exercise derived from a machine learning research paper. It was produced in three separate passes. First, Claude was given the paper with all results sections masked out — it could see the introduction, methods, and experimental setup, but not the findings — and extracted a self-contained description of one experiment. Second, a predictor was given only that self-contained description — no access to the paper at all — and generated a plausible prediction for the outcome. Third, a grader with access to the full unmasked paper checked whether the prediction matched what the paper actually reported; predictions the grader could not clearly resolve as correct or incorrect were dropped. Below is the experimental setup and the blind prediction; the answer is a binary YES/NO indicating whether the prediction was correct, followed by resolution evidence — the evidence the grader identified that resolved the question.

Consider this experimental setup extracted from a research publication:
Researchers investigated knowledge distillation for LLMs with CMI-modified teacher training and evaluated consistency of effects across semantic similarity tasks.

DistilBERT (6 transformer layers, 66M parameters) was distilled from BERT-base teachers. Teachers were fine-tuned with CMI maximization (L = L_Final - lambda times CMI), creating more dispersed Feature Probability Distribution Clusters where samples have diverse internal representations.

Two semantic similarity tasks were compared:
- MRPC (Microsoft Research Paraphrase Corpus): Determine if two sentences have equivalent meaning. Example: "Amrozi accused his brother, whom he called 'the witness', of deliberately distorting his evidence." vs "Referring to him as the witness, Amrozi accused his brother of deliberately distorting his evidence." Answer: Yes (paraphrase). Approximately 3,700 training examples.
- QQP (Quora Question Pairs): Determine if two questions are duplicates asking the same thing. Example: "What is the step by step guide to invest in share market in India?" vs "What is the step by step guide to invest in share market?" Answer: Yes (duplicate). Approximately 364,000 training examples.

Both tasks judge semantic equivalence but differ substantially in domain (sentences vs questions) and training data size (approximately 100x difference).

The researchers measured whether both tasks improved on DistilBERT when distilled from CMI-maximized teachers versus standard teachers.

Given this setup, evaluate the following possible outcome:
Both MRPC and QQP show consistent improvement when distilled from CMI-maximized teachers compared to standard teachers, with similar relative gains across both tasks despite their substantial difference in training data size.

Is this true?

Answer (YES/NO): NO